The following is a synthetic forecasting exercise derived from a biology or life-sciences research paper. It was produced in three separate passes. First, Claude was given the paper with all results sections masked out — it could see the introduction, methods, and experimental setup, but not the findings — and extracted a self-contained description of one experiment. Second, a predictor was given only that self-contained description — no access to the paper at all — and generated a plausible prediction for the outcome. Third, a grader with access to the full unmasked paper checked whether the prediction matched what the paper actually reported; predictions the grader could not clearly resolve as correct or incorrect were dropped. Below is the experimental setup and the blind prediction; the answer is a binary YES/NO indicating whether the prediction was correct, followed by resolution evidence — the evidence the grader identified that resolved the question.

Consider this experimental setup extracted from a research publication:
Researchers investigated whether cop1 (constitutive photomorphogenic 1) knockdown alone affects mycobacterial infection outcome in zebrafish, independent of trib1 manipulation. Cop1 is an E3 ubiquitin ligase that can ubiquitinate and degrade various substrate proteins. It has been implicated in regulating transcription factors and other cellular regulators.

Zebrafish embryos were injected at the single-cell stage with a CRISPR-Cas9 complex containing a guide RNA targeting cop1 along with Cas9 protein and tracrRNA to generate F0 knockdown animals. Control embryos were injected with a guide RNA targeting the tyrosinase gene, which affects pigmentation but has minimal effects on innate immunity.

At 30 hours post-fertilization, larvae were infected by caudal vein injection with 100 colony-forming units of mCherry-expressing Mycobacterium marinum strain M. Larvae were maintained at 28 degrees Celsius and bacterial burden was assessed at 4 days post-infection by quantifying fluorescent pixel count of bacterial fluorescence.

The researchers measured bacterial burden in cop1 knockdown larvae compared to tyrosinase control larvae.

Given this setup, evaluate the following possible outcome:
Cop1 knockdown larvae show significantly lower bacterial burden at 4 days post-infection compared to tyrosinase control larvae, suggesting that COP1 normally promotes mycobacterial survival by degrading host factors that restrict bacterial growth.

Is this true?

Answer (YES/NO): NO